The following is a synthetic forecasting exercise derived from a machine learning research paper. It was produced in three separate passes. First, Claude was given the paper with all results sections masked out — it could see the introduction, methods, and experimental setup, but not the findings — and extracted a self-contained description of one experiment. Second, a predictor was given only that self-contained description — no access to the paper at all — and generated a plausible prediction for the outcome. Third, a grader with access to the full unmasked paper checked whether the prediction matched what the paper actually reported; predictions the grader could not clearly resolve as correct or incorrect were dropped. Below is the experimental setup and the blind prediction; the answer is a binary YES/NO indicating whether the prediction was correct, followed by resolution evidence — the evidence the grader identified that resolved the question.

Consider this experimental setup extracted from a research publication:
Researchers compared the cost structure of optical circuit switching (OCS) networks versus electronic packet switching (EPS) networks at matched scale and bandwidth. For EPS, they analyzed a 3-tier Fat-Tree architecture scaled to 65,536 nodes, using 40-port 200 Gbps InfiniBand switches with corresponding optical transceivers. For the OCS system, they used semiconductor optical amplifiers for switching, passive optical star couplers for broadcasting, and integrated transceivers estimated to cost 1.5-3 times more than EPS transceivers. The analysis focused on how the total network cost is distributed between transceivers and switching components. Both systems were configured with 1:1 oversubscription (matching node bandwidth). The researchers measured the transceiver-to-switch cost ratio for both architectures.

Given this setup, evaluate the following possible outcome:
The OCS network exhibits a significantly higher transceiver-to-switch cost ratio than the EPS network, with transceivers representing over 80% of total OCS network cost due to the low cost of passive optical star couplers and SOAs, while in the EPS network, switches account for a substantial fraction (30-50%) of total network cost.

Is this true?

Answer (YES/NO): NO